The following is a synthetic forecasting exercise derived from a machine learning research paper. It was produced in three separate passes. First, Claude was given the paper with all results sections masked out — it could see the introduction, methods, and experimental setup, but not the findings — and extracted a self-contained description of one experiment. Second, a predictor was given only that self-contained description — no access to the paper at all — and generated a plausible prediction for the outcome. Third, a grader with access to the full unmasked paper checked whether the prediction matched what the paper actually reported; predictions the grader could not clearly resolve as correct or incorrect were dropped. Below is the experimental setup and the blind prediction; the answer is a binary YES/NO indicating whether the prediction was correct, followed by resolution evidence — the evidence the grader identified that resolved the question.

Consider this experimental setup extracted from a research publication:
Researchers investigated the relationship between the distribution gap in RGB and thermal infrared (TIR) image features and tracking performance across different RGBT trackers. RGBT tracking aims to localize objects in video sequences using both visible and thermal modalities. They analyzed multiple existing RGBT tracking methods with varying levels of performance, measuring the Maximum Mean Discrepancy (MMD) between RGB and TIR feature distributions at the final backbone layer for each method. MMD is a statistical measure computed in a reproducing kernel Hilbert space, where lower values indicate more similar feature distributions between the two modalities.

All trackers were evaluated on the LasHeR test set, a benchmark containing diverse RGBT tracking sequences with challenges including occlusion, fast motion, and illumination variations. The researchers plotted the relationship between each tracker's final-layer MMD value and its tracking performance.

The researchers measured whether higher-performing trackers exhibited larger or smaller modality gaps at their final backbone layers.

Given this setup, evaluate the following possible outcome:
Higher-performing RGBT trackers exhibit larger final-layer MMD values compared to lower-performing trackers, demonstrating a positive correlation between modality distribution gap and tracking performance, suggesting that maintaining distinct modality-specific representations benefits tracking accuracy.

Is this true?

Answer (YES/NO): NO